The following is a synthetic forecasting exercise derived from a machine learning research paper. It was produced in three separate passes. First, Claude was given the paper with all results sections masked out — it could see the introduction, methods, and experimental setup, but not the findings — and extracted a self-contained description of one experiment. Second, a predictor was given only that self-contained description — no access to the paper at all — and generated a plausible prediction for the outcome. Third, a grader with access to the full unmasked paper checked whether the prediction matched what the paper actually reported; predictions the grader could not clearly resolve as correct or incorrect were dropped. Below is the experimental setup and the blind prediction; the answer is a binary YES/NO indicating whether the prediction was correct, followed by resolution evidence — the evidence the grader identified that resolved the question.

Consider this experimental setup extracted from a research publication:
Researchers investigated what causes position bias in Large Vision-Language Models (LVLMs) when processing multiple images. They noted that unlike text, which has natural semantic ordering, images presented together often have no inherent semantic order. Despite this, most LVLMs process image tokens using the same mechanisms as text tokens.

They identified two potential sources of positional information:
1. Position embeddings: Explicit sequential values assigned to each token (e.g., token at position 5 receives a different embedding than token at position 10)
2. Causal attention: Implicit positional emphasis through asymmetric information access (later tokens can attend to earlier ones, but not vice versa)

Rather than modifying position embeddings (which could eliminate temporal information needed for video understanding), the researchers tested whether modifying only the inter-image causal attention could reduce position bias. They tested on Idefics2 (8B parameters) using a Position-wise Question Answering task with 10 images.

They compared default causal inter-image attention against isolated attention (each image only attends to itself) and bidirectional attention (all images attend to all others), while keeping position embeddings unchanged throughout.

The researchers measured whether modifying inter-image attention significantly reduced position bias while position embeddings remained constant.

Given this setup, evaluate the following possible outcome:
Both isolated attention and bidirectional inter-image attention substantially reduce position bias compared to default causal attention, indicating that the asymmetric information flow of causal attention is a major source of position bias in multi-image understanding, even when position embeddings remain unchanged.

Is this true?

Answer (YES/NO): YES